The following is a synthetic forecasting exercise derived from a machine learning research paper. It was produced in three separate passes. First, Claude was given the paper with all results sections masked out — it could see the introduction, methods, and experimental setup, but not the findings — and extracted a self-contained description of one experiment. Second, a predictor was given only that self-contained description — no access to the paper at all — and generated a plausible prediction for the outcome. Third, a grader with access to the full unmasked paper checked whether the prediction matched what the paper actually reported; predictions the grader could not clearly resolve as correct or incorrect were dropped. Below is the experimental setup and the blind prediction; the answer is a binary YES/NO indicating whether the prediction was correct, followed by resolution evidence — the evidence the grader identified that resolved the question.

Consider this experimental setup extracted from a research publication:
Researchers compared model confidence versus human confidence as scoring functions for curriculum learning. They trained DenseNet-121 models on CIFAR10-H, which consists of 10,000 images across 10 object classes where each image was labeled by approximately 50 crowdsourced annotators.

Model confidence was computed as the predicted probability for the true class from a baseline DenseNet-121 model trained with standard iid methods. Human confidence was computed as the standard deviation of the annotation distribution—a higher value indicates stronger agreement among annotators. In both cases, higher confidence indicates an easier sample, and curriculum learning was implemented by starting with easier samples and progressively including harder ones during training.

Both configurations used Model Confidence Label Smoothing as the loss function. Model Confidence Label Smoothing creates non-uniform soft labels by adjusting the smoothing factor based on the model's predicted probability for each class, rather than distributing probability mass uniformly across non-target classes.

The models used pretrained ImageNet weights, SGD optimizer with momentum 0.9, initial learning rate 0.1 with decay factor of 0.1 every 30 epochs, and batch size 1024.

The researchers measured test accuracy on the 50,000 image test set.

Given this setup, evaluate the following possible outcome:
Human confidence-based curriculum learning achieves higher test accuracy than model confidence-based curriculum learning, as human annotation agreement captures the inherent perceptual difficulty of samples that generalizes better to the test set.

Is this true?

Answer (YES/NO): NO